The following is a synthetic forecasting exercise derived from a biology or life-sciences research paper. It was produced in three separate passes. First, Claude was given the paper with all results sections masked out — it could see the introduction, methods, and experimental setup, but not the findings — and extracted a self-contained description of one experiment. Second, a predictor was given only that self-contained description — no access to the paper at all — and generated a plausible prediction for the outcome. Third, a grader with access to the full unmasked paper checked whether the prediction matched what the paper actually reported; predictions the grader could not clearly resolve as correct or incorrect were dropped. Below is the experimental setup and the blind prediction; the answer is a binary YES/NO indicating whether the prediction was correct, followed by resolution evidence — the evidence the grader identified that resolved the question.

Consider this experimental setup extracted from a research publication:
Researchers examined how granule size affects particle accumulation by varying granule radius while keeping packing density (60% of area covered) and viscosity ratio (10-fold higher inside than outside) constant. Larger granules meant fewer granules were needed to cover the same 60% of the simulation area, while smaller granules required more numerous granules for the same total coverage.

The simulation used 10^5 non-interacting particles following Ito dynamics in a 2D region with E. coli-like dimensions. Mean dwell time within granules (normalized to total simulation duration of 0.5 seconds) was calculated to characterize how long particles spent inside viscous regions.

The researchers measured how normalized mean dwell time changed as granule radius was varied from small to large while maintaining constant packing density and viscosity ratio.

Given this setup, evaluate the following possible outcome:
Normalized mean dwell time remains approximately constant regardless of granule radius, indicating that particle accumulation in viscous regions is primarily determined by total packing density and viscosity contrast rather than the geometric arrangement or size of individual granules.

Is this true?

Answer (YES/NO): NO